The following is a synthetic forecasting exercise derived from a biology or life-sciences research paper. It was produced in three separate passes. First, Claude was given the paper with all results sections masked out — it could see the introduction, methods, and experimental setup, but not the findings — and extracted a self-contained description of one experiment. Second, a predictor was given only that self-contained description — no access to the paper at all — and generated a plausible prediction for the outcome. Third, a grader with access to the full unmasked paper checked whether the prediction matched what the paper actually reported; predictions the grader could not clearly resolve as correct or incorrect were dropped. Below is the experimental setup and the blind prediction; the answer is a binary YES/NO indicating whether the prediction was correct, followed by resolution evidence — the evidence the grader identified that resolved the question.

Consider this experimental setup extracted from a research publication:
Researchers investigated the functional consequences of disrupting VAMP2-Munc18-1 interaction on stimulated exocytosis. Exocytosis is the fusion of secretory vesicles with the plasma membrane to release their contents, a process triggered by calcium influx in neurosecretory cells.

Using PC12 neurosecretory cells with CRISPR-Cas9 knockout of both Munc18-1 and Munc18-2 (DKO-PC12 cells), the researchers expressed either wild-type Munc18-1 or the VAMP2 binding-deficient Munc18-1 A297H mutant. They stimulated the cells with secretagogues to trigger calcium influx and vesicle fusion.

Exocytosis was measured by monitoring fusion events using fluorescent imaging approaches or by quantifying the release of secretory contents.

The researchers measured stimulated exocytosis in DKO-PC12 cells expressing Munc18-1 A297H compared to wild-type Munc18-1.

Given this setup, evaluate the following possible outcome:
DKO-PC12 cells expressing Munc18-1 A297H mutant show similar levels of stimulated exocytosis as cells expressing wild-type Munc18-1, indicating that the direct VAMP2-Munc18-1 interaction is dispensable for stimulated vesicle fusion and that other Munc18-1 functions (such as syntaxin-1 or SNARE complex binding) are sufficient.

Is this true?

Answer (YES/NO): NO